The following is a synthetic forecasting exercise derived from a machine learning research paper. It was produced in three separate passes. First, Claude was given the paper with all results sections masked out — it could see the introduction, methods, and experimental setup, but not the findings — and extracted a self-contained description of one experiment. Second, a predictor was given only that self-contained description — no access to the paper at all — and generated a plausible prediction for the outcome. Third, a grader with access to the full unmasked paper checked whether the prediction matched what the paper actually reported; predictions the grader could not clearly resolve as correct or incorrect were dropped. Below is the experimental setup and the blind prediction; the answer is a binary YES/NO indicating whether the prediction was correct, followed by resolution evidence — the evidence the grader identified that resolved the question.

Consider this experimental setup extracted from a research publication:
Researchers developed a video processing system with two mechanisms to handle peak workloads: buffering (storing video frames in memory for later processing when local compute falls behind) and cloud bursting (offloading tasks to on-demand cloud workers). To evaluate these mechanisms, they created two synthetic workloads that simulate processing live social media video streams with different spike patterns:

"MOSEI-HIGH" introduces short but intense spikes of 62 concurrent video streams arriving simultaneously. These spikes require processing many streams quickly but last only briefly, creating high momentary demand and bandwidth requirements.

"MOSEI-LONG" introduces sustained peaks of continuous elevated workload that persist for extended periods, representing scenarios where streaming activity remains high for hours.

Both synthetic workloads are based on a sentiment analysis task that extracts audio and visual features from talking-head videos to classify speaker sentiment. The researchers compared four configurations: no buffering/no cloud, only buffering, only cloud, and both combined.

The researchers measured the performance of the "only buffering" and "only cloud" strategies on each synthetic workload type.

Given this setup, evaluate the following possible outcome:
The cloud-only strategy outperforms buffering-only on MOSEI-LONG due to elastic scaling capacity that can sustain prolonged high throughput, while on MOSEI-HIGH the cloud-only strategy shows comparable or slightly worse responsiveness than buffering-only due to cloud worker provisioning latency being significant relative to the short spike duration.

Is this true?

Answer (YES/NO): NO